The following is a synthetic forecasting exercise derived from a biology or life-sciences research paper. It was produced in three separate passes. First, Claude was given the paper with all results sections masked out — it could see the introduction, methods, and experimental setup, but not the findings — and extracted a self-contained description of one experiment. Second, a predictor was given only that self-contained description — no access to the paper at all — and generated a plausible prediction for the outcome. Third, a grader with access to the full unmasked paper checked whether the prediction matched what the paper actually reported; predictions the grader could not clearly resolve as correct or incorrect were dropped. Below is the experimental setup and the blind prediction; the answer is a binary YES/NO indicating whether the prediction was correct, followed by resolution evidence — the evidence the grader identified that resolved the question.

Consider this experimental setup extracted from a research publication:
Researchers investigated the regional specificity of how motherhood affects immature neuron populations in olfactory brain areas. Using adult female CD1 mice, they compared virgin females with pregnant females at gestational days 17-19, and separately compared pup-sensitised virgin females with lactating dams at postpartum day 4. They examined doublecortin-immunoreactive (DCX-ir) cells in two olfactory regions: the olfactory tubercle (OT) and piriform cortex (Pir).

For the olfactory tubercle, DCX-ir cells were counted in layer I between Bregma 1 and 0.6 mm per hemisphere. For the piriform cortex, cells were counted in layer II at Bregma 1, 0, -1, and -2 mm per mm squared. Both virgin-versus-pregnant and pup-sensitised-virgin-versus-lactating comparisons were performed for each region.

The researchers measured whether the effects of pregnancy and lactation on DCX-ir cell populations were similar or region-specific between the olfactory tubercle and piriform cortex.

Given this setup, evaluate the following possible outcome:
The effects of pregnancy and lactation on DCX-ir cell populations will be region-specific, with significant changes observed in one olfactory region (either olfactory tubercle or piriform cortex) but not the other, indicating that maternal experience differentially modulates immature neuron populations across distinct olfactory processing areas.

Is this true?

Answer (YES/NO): YES